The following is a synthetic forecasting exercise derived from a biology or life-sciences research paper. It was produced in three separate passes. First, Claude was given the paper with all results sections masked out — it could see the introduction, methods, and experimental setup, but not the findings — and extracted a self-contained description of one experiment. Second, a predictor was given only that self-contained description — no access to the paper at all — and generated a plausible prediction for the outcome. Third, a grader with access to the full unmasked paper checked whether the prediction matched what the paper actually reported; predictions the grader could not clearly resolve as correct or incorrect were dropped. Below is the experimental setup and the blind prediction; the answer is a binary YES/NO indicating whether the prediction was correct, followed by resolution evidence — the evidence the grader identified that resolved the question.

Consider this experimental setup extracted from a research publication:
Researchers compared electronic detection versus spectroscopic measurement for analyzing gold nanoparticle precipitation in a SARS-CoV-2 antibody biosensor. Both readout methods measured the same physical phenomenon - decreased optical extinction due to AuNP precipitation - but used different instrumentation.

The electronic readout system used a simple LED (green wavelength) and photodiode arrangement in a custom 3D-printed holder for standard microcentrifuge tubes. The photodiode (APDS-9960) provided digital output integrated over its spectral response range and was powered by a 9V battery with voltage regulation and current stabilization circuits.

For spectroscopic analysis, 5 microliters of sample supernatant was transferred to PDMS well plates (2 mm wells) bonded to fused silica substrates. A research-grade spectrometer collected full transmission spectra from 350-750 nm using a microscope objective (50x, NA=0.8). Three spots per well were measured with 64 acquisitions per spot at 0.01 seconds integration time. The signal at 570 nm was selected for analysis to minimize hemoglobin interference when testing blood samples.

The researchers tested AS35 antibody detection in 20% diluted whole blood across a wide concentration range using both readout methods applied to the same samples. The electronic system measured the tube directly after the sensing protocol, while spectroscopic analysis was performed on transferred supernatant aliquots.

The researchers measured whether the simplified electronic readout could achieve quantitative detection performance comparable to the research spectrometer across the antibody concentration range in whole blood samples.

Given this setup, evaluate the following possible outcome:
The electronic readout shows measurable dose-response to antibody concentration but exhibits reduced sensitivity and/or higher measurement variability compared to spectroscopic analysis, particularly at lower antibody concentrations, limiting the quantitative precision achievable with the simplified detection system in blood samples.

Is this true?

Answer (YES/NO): YES